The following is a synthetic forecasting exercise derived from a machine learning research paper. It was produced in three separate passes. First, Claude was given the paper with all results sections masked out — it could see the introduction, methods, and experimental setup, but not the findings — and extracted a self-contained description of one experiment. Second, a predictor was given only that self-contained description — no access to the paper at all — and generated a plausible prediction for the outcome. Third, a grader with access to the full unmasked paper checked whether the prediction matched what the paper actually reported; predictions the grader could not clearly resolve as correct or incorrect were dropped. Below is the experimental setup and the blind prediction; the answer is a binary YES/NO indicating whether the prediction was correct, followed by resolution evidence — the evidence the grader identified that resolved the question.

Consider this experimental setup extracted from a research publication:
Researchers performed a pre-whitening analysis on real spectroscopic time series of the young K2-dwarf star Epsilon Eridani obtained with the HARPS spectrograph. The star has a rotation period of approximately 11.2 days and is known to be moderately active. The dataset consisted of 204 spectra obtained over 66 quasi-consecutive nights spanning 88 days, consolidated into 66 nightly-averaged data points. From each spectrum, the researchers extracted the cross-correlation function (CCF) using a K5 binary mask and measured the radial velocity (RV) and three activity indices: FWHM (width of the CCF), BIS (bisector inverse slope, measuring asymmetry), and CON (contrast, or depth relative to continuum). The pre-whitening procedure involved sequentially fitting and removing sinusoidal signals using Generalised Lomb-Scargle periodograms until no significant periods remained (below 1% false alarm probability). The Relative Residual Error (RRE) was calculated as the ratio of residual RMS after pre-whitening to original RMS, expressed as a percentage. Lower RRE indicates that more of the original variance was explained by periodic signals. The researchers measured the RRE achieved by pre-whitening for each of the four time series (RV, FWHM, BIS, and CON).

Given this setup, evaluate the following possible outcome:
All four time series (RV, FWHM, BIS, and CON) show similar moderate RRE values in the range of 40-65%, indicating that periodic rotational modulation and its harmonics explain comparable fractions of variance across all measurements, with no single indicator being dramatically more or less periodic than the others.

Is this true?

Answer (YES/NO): NO